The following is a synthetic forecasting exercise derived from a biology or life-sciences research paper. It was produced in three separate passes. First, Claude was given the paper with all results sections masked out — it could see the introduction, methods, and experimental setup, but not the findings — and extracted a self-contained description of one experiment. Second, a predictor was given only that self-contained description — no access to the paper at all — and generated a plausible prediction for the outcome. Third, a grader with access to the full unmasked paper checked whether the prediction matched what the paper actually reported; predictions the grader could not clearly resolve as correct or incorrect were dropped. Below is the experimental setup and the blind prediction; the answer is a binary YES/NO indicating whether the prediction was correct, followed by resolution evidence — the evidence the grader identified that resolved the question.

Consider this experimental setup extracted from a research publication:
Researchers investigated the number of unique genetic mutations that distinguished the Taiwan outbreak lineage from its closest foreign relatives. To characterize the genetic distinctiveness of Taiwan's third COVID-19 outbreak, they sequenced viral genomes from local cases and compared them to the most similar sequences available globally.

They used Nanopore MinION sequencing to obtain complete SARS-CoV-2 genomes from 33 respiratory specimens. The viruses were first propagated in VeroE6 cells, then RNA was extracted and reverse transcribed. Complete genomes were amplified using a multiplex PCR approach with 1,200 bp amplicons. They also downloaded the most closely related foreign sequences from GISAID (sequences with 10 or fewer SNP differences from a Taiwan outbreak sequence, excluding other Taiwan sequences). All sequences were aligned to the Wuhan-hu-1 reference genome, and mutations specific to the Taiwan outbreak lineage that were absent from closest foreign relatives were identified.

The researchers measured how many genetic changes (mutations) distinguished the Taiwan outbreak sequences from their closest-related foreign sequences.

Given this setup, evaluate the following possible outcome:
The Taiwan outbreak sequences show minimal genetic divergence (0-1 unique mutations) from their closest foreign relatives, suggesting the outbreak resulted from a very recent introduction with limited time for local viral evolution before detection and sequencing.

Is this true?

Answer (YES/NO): NO